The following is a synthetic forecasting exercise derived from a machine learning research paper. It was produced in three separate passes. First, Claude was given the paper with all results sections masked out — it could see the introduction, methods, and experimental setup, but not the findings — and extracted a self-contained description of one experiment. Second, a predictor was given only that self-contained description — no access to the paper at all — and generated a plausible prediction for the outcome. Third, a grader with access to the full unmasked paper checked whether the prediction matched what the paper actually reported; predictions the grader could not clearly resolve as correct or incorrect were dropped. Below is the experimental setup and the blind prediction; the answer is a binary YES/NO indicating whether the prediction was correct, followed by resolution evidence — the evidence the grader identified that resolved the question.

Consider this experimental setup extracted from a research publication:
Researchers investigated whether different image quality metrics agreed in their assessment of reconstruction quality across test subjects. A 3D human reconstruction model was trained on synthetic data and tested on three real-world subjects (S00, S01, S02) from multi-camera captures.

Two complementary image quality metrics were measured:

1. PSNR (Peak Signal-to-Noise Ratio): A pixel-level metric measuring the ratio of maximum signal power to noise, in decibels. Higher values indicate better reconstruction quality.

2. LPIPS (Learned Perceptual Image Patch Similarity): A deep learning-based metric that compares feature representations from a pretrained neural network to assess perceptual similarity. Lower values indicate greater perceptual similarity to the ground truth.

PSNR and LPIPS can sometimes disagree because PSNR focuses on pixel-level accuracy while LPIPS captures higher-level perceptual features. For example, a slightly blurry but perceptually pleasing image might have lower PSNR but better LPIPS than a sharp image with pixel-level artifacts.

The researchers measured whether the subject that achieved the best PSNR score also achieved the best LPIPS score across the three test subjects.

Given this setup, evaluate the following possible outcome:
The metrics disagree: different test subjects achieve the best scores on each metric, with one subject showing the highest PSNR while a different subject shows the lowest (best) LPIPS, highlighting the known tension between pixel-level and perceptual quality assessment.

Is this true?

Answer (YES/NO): NO